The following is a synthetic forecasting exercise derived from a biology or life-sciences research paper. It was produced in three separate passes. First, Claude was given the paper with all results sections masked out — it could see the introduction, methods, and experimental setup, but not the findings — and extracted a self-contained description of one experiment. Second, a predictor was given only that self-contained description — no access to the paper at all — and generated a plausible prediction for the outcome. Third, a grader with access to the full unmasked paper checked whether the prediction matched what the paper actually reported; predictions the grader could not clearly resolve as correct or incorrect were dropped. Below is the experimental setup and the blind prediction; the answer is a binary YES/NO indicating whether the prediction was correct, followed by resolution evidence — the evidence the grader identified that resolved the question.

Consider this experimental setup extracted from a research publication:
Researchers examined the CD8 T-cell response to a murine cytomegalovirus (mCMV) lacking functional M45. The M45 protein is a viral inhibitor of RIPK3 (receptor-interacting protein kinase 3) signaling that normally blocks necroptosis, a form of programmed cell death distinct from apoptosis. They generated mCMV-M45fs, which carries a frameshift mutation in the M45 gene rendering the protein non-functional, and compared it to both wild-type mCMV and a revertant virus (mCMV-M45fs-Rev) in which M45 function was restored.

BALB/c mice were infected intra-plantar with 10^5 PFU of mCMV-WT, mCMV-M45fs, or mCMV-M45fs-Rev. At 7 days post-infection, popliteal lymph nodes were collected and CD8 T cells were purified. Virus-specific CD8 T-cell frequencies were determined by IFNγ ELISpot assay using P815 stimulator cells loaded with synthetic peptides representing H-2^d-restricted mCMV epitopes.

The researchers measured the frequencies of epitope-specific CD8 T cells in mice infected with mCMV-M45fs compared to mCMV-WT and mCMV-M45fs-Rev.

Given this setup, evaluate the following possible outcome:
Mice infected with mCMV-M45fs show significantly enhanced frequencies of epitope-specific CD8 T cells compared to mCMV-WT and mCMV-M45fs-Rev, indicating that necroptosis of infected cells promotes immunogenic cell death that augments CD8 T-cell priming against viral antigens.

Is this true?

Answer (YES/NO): YES